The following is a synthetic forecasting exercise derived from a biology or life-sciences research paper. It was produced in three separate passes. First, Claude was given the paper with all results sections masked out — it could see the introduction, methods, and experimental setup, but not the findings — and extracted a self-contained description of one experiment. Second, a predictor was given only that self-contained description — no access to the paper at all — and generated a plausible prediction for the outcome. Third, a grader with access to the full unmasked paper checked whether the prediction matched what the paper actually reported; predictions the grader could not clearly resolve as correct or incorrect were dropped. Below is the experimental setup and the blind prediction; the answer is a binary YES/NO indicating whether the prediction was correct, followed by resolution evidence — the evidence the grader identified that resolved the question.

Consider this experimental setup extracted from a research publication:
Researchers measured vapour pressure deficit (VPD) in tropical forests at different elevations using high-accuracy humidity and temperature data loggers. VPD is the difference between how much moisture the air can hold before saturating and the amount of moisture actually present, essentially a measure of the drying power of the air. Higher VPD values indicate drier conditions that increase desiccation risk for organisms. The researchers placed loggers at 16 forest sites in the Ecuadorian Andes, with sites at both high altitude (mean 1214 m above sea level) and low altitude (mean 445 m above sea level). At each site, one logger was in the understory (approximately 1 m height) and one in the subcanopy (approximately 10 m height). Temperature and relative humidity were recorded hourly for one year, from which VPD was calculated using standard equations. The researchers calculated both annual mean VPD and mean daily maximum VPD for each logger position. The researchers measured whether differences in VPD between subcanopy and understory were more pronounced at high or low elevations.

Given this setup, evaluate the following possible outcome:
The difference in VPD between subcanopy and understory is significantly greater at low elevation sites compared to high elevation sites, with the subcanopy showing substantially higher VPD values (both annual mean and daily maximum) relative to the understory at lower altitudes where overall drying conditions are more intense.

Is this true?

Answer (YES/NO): YES